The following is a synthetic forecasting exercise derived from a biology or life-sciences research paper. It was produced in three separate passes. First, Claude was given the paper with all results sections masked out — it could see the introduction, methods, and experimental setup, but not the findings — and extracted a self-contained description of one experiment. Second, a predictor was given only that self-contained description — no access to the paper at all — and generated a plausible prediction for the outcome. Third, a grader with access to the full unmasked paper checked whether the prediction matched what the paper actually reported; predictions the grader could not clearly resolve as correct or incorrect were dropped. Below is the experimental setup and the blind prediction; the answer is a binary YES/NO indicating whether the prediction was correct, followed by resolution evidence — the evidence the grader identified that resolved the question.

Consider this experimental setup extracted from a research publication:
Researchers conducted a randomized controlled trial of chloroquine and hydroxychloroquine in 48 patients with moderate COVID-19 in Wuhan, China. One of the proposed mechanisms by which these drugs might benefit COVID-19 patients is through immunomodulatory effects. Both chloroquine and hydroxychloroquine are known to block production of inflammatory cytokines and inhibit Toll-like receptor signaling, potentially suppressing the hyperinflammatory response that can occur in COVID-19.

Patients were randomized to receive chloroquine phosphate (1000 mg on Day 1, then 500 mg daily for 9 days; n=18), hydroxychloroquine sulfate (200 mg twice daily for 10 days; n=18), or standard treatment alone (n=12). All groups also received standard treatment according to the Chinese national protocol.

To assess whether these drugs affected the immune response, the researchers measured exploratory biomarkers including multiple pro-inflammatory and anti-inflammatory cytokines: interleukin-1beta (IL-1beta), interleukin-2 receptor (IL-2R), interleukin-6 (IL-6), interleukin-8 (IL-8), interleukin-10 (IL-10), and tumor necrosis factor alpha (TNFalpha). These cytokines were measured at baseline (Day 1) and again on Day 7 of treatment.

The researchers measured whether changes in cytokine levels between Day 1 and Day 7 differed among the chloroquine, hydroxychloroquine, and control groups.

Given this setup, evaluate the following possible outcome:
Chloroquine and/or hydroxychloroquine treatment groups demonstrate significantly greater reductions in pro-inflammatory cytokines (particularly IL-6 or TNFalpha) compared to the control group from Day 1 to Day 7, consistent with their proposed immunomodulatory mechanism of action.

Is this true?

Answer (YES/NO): NO